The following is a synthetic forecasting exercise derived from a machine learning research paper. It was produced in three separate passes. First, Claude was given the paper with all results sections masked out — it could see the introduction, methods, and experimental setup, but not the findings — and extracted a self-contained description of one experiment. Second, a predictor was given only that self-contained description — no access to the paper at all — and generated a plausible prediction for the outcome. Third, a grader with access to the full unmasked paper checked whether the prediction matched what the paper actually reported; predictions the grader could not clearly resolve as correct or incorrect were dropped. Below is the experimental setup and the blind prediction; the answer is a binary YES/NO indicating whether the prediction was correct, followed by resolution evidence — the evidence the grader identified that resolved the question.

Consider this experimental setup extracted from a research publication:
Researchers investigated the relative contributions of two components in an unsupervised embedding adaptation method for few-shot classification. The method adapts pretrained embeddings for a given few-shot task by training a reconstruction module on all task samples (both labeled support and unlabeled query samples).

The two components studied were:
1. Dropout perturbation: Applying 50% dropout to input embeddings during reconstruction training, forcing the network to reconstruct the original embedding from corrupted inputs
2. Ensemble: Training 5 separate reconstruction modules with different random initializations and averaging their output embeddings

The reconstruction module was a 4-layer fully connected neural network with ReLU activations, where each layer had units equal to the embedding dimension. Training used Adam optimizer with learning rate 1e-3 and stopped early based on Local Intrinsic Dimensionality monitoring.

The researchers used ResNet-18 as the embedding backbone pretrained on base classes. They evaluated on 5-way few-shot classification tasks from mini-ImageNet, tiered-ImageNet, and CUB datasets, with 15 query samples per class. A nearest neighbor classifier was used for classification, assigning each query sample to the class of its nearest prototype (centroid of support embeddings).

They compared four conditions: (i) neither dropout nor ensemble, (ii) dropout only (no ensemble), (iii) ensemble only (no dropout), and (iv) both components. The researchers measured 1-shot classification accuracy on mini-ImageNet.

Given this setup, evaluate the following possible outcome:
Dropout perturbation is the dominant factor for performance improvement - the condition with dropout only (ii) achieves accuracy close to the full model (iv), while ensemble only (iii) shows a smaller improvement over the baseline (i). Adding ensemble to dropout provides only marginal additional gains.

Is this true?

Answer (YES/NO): NO